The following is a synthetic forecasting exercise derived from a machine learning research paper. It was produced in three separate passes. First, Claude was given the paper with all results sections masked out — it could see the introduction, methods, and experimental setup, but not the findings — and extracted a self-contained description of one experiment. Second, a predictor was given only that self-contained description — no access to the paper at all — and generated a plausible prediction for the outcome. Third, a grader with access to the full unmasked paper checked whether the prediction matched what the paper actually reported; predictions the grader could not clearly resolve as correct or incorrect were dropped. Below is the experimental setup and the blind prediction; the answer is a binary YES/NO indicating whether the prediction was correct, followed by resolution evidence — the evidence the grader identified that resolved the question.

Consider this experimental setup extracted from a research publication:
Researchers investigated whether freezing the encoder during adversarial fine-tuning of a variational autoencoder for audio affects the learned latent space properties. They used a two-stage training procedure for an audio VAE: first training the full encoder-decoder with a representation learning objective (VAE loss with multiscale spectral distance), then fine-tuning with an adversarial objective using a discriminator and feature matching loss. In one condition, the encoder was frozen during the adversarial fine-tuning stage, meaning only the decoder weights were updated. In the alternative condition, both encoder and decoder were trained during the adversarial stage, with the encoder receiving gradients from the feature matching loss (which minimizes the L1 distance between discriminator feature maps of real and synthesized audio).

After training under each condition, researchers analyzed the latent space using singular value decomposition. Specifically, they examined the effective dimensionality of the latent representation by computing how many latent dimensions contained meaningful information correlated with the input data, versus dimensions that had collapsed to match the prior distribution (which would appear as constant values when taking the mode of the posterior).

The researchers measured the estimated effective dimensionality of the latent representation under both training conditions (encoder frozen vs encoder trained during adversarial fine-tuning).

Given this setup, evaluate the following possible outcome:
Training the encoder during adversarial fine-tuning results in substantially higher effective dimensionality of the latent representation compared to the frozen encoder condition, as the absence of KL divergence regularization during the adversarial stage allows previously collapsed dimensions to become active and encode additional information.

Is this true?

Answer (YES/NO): YES